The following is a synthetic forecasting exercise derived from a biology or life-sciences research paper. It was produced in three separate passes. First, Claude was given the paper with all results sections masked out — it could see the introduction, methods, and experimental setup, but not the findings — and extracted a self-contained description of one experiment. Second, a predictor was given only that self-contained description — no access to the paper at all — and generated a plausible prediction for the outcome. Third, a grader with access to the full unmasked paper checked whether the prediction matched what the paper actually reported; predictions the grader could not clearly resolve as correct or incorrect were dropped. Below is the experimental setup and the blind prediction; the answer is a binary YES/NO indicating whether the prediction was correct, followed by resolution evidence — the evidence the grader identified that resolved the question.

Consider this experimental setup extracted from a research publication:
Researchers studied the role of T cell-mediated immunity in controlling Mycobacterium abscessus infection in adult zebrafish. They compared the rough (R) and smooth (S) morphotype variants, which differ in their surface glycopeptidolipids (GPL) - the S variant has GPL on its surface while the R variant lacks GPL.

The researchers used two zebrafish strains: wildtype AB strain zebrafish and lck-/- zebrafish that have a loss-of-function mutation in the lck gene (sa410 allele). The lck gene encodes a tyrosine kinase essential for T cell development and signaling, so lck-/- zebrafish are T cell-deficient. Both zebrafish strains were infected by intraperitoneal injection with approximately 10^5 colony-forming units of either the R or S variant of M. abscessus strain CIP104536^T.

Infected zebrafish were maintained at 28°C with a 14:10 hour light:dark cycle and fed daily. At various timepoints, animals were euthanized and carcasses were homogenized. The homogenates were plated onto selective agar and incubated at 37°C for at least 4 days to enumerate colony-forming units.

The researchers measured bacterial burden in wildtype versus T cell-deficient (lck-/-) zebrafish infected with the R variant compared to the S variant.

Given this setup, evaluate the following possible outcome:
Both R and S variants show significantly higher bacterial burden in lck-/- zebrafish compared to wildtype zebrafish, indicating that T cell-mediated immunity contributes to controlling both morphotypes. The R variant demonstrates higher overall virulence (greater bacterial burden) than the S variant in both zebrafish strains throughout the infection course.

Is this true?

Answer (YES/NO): NO